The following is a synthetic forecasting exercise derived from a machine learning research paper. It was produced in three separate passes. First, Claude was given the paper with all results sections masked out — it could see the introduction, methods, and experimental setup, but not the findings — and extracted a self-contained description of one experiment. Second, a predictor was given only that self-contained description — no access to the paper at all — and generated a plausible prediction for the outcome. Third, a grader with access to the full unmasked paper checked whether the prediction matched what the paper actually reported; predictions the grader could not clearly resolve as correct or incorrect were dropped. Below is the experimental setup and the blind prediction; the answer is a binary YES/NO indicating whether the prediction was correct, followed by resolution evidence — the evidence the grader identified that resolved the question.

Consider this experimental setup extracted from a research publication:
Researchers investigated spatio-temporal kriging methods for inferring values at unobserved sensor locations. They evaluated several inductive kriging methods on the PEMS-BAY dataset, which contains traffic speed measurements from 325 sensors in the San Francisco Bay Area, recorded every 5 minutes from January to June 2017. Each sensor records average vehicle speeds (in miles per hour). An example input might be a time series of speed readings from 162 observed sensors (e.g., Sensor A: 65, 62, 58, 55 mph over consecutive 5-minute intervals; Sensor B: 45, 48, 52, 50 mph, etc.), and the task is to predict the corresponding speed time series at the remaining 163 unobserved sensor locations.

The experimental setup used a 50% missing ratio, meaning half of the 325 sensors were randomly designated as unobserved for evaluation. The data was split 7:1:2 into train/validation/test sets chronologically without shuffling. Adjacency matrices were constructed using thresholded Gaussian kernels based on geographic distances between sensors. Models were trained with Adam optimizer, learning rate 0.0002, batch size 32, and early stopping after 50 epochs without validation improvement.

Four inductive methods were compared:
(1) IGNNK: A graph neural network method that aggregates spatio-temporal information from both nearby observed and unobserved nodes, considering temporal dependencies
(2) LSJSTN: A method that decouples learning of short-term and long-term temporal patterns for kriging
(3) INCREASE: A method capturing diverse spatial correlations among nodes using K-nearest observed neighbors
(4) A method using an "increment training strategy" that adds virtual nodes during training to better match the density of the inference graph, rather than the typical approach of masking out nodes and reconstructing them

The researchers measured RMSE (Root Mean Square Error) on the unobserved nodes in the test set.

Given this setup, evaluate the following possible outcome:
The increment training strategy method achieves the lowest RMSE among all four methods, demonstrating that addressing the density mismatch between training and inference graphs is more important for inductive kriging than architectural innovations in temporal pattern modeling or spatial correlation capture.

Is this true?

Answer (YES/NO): NO